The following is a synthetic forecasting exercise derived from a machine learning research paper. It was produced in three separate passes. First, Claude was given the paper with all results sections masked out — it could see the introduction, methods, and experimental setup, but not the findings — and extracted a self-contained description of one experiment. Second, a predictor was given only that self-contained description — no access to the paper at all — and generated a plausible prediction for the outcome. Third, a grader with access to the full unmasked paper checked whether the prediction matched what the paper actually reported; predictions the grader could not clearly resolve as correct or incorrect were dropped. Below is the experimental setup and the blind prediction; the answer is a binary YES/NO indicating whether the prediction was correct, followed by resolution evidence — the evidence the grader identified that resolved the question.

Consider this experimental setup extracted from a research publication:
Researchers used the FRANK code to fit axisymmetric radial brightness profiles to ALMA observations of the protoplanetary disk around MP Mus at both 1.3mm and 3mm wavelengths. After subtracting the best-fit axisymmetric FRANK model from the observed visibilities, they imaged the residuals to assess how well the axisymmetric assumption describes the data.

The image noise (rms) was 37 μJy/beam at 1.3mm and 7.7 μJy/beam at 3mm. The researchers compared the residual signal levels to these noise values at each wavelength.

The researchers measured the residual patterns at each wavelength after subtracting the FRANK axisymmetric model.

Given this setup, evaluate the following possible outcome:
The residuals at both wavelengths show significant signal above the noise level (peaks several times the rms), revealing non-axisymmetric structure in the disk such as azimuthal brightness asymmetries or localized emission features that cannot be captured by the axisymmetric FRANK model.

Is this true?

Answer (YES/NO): NO